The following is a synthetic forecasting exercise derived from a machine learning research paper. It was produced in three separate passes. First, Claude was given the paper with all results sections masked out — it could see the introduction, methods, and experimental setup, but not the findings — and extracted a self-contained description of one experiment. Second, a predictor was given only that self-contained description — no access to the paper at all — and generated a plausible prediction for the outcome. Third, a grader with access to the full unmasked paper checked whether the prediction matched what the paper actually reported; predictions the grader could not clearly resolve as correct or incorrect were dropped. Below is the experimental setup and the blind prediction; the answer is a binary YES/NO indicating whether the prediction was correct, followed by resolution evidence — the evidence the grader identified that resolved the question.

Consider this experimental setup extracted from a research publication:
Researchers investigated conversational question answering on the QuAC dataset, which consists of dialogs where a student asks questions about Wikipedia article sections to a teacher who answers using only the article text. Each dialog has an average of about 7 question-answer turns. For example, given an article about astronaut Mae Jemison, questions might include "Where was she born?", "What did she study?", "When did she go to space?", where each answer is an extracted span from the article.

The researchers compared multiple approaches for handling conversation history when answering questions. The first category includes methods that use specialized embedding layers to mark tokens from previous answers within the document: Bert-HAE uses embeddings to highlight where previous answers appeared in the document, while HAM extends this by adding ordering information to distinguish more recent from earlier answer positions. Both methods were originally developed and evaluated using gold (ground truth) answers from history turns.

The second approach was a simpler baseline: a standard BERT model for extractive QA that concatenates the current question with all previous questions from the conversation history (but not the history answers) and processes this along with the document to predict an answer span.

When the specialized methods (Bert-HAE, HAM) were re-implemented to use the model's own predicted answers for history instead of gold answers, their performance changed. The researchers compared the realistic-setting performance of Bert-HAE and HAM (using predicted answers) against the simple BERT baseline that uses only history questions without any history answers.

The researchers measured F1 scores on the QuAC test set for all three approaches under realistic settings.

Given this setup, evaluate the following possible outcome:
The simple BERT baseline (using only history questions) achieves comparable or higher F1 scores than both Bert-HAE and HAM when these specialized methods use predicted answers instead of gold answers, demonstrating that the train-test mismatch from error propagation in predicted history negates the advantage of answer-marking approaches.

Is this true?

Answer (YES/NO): YES